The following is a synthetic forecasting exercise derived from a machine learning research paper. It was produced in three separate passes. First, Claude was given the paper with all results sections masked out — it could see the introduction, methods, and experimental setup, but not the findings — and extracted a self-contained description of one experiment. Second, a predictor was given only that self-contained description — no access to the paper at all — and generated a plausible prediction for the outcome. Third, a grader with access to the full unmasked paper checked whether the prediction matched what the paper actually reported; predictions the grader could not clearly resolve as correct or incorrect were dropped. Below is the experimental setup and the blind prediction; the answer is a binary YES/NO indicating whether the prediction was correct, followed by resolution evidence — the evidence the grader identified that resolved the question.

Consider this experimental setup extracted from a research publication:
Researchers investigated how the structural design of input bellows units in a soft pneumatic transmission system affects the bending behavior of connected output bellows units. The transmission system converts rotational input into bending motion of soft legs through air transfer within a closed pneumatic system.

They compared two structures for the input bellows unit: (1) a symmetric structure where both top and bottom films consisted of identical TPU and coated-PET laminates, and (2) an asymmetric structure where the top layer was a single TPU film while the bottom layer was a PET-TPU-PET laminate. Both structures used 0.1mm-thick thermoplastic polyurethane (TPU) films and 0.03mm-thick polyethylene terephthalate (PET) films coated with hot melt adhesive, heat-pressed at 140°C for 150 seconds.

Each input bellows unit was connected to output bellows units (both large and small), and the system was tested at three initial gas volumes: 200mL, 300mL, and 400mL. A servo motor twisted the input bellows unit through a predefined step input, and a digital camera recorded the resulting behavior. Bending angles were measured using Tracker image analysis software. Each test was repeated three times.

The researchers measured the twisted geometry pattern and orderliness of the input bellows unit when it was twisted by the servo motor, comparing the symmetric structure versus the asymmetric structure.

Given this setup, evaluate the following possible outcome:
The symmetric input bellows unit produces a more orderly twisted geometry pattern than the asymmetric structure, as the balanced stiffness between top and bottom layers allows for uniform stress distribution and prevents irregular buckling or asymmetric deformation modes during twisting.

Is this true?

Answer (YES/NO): YES